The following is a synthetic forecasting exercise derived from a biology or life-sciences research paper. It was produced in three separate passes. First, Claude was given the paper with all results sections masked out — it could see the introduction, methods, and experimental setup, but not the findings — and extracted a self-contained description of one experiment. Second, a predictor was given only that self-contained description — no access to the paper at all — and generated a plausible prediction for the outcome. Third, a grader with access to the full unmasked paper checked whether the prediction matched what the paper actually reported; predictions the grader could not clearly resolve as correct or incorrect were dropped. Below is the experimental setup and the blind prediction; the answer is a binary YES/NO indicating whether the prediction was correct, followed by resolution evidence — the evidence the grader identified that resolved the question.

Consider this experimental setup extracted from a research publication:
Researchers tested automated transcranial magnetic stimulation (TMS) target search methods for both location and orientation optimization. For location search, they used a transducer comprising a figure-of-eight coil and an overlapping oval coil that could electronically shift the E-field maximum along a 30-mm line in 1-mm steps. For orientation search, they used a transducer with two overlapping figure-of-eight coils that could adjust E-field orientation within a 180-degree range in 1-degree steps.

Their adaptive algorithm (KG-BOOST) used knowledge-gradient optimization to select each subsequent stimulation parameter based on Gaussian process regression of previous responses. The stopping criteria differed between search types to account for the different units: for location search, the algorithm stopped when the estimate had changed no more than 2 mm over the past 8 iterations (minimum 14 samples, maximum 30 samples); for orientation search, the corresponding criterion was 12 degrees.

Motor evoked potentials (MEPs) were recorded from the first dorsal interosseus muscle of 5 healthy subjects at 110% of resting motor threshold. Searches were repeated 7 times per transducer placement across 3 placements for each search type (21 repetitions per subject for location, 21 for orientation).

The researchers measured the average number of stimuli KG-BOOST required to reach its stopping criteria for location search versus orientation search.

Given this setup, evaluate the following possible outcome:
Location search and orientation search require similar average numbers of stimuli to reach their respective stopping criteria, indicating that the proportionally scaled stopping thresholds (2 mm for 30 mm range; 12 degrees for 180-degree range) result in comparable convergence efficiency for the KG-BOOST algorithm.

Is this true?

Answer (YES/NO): YES